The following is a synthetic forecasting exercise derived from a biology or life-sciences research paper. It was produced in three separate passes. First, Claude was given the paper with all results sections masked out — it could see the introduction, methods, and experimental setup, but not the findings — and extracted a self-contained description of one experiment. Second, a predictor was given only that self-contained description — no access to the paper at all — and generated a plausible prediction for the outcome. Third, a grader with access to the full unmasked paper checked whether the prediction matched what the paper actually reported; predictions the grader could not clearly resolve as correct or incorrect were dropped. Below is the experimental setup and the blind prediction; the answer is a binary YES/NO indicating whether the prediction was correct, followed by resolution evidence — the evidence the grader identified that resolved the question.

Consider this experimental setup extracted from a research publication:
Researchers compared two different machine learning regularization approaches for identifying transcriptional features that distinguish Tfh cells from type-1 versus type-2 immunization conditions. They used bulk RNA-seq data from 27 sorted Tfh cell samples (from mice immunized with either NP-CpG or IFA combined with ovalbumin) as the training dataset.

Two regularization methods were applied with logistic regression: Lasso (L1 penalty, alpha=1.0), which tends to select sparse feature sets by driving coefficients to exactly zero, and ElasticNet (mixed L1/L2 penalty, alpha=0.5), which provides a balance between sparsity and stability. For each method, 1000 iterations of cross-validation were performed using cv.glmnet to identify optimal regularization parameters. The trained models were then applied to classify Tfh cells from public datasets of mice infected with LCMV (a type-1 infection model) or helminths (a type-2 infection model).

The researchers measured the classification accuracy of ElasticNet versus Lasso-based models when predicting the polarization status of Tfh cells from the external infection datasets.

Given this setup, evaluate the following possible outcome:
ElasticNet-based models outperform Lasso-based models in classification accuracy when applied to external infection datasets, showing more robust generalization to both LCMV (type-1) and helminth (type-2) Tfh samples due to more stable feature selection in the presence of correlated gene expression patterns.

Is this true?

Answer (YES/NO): NO